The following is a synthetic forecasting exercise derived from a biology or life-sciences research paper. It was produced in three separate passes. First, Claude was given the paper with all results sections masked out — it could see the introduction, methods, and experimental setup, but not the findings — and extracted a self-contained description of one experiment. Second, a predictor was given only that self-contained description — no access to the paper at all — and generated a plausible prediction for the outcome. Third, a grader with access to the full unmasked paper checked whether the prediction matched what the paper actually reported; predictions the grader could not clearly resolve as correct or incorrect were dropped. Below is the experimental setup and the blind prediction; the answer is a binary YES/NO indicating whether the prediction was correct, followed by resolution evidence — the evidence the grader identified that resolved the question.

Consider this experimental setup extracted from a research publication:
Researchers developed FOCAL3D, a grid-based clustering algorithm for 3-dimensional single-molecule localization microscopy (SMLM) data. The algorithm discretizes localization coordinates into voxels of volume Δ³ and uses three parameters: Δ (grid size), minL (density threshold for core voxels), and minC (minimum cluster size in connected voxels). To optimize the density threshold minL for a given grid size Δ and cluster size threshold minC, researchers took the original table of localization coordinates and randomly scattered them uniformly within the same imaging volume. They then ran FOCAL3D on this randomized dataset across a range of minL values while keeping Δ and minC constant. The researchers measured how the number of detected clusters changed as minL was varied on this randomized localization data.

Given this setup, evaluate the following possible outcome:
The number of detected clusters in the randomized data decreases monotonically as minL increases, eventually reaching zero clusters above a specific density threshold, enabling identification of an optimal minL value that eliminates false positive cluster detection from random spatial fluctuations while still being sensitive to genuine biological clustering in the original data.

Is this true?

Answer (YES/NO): YES